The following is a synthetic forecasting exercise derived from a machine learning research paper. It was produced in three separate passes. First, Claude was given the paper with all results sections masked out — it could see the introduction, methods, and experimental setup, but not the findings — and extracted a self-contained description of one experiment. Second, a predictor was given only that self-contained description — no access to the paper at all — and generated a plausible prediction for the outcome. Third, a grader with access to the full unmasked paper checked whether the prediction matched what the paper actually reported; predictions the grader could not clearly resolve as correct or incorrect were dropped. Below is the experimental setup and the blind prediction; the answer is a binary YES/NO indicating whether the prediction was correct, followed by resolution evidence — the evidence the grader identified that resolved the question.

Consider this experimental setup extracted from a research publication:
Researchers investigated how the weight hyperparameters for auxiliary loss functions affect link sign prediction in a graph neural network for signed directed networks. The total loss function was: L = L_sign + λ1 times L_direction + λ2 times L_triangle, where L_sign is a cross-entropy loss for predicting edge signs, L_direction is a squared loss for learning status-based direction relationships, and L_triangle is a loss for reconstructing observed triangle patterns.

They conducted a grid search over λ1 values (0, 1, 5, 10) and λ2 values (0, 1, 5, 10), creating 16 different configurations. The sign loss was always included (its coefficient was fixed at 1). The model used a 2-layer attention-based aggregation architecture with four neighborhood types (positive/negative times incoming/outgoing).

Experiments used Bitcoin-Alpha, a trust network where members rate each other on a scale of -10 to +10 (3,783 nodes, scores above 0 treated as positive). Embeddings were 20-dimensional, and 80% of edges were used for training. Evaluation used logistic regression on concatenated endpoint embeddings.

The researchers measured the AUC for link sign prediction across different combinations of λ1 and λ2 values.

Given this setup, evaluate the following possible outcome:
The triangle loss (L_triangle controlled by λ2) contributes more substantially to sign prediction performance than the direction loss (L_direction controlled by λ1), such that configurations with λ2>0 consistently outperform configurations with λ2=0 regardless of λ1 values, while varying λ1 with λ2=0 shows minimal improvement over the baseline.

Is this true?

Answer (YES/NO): NO